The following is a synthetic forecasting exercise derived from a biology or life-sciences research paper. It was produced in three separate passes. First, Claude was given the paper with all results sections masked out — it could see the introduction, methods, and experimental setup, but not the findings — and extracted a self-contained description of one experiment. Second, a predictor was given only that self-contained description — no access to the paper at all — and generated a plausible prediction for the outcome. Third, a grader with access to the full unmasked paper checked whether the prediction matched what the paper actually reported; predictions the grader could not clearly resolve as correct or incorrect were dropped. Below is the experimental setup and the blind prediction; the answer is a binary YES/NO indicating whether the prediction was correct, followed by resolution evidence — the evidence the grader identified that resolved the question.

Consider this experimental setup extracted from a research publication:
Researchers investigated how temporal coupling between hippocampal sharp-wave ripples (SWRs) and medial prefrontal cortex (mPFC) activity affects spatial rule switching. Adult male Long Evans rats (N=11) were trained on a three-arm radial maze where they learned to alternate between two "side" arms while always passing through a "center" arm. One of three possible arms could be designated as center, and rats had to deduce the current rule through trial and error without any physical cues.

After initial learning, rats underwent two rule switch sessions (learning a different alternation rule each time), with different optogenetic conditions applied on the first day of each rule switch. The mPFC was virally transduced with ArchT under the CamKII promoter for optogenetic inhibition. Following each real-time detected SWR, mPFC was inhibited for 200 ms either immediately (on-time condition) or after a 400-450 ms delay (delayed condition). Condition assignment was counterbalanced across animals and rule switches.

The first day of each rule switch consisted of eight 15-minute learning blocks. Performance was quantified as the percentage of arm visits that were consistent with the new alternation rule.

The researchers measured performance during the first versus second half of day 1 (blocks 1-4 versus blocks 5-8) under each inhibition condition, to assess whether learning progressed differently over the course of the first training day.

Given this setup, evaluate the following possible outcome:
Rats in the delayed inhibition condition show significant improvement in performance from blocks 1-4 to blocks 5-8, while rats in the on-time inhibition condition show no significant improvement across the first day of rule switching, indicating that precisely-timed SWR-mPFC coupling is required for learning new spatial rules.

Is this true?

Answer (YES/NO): NO